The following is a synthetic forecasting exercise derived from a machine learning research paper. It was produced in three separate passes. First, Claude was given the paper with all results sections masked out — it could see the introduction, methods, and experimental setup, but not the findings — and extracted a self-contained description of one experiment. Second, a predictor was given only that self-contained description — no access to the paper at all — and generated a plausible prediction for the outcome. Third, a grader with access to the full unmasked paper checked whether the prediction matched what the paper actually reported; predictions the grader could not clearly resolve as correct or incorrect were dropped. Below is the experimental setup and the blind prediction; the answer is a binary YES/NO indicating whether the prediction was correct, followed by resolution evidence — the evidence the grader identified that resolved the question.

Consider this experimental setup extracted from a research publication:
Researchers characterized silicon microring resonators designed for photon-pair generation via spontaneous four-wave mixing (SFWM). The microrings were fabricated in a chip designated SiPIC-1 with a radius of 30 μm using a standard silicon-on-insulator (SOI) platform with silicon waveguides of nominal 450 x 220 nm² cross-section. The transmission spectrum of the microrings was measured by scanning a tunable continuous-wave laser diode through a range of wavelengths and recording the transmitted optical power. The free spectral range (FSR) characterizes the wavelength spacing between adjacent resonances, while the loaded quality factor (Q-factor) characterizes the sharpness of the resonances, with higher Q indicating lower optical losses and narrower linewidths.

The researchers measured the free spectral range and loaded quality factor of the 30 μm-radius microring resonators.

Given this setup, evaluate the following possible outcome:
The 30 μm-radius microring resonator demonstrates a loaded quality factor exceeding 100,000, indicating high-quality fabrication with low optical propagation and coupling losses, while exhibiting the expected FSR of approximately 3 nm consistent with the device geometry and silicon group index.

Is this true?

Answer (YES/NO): NO